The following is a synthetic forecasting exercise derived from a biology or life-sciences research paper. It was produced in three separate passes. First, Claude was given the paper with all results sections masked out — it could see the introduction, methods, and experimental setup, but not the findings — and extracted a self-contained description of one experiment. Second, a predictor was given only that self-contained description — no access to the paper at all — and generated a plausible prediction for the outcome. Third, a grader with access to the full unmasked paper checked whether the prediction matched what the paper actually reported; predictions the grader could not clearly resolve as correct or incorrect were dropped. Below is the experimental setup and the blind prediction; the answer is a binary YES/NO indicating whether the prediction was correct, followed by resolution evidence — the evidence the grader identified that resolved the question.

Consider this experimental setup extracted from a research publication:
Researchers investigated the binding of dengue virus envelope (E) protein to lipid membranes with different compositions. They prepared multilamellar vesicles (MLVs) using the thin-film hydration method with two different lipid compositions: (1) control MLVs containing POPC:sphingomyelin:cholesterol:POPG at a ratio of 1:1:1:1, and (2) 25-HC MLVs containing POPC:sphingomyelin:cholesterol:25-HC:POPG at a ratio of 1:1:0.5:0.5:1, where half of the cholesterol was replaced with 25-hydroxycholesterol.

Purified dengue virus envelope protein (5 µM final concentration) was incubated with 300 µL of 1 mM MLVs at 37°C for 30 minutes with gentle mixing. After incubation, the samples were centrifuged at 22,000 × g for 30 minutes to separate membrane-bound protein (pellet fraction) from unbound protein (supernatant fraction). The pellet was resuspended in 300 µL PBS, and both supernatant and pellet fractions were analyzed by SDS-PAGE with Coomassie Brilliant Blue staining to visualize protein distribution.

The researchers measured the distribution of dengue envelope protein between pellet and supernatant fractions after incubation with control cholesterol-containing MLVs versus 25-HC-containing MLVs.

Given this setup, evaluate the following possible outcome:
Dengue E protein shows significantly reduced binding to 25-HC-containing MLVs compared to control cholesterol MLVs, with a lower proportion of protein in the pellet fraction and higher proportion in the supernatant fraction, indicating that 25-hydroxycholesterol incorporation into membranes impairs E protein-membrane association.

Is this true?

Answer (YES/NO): YES